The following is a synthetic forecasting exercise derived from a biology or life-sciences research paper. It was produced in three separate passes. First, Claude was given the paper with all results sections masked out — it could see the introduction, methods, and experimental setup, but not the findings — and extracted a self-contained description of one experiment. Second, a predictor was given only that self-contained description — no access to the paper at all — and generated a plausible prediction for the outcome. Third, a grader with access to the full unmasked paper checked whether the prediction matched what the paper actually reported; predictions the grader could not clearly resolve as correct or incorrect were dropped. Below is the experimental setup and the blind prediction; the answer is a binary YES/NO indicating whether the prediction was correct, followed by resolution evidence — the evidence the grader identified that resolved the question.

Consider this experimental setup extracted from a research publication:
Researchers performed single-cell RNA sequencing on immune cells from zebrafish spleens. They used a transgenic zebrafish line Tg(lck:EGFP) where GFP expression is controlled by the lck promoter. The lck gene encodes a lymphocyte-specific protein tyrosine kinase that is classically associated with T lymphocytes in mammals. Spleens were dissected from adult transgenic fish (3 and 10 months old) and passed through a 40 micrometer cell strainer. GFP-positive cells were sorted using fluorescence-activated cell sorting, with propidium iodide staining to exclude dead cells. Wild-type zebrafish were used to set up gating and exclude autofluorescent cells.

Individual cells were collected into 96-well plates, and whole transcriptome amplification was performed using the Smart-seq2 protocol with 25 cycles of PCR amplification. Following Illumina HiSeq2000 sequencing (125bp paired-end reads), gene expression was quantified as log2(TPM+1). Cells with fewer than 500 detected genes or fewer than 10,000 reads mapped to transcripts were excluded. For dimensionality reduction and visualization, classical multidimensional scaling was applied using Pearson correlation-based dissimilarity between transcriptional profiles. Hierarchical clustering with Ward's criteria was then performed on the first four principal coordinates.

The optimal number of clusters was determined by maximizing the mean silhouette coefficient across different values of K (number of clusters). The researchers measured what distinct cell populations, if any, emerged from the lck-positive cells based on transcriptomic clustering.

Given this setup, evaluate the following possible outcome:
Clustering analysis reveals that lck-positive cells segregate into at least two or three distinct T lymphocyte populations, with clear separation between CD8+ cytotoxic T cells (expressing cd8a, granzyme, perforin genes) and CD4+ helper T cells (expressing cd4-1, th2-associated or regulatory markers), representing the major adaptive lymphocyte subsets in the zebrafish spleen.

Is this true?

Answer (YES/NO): NO